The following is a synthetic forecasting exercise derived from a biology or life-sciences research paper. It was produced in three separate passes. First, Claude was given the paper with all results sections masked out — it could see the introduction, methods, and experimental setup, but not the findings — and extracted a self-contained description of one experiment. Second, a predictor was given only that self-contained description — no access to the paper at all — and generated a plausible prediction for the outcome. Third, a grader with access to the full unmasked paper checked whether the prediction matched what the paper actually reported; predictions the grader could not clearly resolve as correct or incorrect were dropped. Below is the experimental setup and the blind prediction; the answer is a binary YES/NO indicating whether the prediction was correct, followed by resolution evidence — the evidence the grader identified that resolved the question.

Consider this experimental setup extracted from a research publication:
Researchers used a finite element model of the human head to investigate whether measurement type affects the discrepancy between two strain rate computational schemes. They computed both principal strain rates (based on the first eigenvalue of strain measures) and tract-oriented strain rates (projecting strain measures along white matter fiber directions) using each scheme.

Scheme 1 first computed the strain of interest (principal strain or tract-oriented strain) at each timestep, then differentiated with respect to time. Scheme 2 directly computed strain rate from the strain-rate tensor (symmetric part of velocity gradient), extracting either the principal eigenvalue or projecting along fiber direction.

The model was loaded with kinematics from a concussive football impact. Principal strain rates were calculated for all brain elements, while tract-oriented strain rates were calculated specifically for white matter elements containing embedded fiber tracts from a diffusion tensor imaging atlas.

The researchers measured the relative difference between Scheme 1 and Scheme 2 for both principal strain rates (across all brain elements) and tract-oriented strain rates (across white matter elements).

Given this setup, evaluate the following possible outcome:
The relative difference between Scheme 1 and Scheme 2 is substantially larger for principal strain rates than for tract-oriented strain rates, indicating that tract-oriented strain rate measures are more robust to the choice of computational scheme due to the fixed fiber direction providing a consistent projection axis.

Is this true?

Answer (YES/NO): NO